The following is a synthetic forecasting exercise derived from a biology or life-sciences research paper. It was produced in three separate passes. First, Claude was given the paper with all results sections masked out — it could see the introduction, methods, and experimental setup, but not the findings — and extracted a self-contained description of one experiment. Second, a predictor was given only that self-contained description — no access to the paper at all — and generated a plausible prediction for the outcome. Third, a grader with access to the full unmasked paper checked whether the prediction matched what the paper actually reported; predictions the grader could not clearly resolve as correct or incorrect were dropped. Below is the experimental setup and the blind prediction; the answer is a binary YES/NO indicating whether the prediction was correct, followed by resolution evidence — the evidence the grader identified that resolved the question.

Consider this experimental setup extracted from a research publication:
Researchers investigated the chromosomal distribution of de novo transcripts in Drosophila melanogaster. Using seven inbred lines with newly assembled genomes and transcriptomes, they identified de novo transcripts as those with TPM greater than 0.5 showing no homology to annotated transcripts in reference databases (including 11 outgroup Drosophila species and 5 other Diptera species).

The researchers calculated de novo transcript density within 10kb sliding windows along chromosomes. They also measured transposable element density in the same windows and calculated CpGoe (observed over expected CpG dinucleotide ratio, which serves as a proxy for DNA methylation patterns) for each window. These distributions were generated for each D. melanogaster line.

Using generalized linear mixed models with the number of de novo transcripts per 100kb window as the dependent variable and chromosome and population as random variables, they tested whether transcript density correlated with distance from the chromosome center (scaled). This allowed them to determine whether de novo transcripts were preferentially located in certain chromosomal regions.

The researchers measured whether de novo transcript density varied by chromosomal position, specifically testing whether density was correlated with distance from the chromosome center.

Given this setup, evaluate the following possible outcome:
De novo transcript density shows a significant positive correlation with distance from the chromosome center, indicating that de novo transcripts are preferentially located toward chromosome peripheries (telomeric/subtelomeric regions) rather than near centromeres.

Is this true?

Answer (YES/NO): NO